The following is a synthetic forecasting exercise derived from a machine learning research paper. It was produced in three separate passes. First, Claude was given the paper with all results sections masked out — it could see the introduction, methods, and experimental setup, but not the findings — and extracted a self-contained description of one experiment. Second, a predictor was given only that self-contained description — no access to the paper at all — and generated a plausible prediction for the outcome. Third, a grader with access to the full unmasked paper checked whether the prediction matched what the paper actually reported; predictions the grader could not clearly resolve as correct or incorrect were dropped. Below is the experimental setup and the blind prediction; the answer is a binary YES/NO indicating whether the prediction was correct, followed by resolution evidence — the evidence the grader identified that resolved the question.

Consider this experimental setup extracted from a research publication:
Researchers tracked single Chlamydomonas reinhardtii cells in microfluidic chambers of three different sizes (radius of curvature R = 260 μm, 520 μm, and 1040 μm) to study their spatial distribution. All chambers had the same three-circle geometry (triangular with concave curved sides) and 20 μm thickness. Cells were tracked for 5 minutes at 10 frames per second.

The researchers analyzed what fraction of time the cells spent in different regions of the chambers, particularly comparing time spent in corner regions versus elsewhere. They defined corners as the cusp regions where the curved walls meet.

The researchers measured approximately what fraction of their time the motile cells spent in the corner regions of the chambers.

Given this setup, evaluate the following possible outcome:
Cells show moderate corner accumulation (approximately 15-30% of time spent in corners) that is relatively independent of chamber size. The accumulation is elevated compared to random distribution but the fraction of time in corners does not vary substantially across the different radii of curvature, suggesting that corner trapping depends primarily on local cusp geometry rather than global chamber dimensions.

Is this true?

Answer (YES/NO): NO